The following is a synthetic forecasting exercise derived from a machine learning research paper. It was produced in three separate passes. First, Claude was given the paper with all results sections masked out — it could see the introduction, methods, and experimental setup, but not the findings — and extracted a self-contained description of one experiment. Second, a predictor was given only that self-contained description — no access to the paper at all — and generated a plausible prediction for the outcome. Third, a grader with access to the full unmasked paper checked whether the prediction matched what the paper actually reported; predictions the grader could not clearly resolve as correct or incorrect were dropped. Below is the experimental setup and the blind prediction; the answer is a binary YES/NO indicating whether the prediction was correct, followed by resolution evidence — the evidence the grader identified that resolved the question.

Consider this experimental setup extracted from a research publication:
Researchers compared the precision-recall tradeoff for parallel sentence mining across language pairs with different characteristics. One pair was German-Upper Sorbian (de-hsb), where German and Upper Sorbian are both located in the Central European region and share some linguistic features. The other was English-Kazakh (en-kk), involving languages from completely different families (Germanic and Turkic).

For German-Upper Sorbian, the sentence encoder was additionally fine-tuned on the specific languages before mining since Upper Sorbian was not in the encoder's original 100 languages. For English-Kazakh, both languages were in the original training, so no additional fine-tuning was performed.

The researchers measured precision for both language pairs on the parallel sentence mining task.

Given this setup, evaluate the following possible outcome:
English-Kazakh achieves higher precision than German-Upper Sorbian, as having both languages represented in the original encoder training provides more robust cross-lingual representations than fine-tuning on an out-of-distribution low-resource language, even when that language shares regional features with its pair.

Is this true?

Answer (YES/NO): NO